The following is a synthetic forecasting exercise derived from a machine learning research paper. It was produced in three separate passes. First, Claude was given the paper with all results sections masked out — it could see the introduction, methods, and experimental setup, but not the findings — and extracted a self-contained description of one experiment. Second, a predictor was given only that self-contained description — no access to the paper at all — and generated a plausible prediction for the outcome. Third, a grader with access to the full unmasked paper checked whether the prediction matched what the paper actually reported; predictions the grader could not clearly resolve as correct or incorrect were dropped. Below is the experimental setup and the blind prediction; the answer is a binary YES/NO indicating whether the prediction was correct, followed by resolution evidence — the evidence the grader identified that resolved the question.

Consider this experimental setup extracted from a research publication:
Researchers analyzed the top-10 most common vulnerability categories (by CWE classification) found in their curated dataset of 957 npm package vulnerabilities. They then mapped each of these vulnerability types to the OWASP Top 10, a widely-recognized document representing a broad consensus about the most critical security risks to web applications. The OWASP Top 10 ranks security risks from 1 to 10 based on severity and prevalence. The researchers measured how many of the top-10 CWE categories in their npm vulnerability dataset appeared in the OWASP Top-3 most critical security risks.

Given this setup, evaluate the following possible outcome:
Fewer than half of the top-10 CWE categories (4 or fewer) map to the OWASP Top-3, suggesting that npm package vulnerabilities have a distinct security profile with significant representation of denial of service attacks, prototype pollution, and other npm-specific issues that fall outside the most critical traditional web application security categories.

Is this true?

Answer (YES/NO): NO